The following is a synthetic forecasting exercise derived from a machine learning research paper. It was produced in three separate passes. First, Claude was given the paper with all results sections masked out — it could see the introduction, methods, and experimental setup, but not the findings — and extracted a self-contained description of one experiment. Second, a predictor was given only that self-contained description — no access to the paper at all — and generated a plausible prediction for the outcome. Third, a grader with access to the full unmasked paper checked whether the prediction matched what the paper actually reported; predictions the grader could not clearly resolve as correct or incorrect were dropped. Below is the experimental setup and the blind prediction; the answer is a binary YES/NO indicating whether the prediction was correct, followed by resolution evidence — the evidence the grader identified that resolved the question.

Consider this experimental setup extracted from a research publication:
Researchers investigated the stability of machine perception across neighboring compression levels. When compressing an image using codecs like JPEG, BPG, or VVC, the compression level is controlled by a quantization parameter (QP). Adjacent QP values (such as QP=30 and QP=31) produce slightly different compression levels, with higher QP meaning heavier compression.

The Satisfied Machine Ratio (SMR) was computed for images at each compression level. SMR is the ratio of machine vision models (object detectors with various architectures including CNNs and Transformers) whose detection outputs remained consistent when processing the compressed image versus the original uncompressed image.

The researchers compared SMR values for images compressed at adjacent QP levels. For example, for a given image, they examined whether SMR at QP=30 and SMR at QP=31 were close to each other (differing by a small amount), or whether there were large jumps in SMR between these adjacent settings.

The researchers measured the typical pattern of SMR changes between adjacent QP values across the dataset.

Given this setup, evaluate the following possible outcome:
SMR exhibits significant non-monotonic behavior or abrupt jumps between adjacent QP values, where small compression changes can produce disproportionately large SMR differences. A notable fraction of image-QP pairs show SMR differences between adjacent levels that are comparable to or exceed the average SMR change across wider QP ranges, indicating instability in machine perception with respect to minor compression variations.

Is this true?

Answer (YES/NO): YES